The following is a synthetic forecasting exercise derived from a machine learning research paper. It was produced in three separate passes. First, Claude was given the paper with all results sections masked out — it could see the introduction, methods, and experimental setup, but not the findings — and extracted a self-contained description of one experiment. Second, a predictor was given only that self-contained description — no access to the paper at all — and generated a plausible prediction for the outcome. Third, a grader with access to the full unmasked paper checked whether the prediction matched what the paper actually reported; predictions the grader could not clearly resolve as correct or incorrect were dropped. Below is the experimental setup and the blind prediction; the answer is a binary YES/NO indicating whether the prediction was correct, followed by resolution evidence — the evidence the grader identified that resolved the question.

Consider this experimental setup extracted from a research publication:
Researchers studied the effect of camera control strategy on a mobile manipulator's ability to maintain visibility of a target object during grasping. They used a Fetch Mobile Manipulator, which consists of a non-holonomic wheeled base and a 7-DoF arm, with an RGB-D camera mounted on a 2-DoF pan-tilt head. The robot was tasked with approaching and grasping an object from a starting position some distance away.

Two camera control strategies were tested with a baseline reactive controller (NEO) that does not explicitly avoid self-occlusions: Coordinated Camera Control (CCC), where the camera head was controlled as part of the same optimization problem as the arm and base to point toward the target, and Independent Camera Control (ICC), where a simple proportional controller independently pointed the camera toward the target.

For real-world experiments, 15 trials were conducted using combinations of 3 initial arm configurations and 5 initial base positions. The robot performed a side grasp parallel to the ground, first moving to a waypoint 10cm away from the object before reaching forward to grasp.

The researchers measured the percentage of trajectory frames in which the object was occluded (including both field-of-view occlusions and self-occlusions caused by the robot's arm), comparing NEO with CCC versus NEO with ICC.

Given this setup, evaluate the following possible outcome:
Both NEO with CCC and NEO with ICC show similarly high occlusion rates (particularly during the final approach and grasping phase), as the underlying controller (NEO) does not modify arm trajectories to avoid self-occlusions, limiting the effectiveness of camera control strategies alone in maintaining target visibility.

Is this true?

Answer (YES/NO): YES